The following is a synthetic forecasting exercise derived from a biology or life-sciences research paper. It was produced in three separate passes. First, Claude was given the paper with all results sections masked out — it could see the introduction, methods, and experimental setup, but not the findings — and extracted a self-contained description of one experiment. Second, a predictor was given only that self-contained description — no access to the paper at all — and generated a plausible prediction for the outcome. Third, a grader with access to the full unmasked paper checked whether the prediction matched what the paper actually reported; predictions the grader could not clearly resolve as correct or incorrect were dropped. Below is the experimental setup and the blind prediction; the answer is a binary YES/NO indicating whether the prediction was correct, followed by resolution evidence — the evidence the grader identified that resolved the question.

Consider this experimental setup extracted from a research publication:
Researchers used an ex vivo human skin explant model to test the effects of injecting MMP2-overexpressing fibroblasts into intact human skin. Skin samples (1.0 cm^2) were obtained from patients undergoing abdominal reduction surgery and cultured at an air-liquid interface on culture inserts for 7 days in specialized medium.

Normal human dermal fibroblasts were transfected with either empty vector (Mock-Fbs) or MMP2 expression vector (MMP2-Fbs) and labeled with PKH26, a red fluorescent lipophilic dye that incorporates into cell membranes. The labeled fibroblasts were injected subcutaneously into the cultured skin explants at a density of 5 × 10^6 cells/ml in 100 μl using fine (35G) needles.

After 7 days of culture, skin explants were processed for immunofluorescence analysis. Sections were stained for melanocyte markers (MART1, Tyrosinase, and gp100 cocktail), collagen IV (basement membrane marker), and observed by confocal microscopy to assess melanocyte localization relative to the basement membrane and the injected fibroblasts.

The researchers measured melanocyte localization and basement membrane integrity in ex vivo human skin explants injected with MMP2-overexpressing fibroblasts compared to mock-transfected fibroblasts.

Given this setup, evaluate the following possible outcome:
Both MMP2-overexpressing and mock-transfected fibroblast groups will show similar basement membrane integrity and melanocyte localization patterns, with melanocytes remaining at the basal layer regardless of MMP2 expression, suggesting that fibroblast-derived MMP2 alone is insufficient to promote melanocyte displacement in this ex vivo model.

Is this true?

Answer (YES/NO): NO